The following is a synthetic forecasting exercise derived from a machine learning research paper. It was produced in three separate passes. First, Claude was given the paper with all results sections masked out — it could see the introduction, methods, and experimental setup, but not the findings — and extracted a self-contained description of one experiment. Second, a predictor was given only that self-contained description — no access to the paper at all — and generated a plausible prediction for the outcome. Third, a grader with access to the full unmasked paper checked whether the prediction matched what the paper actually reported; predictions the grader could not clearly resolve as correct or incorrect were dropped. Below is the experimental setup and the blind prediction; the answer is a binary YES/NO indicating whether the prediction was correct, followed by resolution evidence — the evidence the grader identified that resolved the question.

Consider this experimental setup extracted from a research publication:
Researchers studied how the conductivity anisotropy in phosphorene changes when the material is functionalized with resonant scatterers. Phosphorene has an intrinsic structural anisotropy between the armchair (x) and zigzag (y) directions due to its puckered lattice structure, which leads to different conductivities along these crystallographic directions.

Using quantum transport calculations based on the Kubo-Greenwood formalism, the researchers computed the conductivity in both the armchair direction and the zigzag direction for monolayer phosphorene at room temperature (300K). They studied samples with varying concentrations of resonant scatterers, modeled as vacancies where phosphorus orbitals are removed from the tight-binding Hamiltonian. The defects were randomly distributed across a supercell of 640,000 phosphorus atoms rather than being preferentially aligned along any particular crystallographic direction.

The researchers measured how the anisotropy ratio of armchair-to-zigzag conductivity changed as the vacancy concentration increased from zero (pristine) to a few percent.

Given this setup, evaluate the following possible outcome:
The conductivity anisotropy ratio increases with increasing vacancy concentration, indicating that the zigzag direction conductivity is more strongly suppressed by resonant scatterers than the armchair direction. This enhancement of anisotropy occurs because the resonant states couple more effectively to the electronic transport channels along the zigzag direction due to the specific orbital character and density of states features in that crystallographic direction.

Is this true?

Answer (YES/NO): NO